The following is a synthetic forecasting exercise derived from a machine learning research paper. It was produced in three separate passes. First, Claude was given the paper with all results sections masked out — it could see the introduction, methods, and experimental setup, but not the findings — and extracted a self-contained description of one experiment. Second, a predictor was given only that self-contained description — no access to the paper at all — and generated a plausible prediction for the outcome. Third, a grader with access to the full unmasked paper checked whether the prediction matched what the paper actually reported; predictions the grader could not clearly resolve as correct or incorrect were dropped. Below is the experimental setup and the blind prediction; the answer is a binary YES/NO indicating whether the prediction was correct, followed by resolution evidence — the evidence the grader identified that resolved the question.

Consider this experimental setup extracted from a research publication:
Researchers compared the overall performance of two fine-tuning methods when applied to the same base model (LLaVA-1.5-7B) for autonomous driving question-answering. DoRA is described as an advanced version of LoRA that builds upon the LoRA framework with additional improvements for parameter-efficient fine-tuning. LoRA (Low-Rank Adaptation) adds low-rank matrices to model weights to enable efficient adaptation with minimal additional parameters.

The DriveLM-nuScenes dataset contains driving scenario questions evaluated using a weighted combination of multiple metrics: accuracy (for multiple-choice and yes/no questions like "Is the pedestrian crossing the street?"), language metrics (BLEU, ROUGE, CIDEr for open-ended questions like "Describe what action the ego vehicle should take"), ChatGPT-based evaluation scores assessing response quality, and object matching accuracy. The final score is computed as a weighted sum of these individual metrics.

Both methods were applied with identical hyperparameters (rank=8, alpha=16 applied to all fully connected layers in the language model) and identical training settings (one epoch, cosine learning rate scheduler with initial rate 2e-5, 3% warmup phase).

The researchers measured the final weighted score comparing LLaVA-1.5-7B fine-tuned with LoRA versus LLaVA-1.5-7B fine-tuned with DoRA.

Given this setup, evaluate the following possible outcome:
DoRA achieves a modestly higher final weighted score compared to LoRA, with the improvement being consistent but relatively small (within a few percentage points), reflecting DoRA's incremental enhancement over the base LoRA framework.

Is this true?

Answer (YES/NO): NO